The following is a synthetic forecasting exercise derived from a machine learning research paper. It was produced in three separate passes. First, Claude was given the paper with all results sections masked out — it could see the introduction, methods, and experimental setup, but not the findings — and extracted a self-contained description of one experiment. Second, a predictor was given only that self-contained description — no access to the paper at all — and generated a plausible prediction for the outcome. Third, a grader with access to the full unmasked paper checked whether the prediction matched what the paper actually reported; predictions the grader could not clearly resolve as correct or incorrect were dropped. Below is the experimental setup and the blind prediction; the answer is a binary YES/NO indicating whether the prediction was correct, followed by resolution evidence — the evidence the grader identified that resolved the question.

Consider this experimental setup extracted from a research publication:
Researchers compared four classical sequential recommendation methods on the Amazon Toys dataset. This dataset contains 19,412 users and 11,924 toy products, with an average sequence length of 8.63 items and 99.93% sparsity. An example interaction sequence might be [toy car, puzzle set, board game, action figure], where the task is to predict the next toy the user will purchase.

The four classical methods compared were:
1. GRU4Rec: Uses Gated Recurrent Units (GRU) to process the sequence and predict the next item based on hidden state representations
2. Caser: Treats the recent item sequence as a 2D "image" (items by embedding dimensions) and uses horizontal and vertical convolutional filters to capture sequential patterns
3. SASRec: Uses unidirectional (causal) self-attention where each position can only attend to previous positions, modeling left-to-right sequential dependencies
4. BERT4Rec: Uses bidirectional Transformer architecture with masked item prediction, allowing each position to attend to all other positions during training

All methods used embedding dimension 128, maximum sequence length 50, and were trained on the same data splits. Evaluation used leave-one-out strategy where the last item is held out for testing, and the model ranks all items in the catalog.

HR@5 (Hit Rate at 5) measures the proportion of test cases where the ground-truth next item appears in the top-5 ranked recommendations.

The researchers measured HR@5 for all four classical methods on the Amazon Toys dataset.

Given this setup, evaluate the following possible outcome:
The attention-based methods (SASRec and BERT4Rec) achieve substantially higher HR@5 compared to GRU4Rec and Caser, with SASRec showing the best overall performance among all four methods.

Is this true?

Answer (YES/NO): NO